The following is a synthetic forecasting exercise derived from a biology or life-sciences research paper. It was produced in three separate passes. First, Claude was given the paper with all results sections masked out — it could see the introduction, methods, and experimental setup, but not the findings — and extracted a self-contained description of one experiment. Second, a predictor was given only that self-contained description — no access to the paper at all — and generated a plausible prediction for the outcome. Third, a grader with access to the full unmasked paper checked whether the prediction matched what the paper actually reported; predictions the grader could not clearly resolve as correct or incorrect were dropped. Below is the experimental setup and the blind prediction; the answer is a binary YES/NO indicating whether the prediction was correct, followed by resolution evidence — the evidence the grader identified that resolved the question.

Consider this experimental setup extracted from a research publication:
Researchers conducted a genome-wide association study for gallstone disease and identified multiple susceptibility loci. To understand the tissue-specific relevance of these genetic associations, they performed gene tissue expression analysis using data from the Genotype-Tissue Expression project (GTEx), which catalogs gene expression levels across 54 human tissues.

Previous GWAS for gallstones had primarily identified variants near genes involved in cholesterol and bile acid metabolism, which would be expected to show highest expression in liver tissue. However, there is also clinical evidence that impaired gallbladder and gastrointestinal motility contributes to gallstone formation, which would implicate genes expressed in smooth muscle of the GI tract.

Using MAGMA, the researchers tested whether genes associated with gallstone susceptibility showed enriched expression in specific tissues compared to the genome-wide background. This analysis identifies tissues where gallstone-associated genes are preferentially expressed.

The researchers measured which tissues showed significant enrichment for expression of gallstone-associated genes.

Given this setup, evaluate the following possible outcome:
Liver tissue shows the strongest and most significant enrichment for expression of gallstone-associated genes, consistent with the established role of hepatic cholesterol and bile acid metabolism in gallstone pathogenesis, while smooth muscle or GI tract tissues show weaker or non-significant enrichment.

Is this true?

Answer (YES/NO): YES